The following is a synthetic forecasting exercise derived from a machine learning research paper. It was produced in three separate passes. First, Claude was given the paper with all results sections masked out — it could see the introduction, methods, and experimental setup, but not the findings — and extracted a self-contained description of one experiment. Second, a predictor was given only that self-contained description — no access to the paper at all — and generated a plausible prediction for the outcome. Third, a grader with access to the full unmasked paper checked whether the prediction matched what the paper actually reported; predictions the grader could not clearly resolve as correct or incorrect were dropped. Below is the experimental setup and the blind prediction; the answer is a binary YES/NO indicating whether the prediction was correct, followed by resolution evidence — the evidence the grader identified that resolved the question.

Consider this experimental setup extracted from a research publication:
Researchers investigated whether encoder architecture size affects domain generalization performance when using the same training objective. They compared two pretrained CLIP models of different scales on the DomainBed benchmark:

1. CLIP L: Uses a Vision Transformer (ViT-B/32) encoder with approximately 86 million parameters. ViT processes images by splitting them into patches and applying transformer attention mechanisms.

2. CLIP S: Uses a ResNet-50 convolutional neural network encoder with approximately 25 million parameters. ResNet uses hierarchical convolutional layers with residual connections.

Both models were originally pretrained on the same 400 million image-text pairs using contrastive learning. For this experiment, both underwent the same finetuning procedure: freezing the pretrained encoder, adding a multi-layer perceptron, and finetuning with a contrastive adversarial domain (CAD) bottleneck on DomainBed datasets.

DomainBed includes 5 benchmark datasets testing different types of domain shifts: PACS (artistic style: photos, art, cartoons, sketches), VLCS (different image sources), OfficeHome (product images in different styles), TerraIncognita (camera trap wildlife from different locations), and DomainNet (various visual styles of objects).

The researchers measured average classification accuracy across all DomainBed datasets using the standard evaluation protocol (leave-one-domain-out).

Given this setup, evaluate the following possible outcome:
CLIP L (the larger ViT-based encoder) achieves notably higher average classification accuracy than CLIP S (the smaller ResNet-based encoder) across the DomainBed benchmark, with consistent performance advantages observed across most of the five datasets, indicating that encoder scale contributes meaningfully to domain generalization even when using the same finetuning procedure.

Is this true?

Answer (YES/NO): YES